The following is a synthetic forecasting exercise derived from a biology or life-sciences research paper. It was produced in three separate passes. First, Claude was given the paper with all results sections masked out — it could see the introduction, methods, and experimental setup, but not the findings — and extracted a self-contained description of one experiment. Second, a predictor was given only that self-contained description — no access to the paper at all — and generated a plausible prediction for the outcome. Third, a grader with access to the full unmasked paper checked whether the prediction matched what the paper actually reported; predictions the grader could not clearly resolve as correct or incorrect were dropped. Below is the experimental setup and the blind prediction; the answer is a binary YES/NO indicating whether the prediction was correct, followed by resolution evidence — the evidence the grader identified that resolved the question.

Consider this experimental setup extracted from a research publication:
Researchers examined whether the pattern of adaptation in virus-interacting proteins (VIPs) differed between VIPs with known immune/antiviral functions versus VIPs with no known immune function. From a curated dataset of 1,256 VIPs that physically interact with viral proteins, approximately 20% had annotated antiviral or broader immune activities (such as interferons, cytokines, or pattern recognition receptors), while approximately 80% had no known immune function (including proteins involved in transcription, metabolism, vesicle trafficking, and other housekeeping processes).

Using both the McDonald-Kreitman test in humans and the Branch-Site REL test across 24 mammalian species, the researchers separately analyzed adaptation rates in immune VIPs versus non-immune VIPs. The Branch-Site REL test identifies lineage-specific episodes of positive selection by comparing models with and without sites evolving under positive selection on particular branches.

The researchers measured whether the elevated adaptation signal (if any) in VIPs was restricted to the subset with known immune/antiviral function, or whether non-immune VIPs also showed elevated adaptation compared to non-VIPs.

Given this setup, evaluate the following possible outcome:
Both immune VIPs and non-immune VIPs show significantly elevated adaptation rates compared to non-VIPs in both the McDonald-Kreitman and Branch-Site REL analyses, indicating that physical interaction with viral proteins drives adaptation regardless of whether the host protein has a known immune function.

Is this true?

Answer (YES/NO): NO